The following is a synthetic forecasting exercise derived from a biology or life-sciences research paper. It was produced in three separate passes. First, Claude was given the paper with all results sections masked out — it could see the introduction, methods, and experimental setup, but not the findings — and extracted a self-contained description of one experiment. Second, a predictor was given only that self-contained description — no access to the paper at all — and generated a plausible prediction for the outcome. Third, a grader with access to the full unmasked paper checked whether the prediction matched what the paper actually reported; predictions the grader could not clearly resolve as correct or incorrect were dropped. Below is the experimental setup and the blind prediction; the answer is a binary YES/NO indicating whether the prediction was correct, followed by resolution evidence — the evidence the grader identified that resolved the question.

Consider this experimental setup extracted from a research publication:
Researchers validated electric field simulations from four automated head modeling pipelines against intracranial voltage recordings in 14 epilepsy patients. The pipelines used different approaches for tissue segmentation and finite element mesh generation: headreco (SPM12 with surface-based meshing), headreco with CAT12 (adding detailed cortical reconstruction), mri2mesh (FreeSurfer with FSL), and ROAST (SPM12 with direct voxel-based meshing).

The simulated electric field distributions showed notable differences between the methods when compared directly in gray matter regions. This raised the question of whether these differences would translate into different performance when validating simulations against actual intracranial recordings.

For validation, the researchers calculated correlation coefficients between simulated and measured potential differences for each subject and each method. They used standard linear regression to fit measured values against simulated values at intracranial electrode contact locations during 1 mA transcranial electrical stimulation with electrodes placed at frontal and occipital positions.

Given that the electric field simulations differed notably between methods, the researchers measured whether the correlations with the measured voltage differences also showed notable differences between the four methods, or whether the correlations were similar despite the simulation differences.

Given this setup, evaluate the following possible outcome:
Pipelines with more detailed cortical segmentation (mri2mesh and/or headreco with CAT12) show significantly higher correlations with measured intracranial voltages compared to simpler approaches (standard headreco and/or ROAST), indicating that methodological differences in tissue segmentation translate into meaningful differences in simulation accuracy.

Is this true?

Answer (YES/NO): NO